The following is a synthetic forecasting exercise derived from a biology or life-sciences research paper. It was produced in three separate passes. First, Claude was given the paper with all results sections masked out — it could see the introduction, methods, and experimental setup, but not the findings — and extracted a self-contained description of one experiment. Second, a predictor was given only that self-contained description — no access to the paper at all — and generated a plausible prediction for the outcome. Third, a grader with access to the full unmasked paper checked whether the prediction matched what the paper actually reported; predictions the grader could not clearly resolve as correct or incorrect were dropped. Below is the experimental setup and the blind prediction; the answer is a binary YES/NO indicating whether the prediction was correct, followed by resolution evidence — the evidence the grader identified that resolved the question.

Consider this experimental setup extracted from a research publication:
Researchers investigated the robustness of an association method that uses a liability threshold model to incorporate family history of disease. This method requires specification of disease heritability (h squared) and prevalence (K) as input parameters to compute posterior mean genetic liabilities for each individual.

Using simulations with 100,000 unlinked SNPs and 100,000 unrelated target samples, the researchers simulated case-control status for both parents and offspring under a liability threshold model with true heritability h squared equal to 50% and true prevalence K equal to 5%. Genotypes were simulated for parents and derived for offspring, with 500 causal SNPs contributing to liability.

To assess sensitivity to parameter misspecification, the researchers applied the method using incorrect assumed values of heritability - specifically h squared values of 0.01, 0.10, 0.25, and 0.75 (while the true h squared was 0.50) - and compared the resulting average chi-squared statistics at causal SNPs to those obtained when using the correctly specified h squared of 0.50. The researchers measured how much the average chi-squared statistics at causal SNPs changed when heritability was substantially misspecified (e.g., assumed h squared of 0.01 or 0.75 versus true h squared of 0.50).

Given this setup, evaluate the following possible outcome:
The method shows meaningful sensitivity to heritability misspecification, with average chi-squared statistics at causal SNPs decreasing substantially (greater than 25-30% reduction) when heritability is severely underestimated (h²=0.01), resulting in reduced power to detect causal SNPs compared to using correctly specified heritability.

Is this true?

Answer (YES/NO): NO